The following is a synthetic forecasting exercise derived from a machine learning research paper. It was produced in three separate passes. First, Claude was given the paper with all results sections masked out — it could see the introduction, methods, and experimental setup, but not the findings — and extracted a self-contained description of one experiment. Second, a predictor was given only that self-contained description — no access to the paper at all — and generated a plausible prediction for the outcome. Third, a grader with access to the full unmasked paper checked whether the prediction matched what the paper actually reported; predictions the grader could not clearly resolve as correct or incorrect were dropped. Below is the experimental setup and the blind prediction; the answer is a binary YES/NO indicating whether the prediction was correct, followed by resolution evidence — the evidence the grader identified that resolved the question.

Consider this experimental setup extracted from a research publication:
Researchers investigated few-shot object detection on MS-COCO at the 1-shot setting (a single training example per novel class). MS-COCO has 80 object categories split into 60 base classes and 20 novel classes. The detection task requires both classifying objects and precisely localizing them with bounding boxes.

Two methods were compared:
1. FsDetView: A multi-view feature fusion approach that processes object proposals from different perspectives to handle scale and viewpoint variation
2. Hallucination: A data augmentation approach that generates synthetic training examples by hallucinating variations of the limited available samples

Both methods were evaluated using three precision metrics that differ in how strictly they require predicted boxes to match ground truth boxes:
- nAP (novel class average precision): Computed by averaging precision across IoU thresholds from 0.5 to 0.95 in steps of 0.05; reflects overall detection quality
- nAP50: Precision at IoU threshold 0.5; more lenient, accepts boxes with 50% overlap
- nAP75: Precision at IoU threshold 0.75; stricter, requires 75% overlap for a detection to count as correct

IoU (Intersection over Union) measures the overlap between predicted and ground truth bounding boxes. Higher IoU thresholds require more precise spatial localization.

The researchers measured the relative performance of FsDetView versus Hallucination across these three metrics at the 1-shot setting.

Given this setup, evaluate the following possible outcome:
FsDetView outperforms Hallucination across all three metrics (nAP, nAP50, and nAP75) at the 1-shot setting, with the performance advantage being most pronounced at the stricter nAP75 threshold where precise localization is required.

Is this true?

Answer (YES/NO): NO